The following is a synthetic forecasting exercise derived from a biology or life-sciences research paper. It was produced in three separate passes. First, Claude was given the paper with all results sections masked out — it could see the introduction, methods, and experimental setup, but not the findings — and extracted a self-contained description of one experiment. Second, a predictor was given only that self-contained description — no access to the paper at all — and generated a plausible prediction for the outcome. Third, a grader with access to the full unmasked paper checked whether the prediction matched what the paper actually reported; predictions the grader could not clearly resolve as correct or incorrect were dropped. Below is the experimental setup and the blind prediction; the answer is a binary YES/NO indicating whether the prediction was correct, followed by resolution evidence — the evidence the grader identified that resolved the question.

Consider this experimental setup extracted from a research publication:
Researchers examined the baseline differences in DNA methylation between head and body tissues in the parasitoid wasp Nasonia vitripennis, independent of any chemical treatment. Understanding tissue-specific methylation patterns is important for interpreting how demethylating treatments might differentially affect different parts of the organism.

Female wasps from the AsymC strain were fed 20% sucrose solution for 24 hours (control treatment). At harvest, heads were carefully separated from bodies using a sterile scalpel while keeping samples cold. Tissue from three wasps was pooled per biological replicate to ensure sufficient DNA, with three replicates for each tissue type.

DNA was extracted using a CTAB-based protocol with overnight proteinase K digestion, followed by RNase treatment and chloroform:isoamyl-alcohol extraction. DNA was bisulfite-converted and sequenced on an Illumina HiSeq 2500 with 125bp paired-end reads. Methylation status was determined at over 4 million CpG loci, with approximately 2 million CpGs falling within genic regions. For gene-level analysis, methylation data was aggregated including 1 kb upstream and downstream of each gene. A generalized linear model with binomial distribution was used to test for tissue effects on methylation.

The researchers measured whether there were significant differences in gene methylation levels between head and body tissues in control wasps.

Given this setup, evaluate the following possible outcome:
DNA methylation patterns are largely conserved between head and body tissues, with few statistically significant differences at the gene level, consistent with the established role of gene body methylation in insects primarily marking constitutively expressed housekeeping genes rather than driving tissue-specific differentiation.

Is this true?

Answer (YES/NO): NO